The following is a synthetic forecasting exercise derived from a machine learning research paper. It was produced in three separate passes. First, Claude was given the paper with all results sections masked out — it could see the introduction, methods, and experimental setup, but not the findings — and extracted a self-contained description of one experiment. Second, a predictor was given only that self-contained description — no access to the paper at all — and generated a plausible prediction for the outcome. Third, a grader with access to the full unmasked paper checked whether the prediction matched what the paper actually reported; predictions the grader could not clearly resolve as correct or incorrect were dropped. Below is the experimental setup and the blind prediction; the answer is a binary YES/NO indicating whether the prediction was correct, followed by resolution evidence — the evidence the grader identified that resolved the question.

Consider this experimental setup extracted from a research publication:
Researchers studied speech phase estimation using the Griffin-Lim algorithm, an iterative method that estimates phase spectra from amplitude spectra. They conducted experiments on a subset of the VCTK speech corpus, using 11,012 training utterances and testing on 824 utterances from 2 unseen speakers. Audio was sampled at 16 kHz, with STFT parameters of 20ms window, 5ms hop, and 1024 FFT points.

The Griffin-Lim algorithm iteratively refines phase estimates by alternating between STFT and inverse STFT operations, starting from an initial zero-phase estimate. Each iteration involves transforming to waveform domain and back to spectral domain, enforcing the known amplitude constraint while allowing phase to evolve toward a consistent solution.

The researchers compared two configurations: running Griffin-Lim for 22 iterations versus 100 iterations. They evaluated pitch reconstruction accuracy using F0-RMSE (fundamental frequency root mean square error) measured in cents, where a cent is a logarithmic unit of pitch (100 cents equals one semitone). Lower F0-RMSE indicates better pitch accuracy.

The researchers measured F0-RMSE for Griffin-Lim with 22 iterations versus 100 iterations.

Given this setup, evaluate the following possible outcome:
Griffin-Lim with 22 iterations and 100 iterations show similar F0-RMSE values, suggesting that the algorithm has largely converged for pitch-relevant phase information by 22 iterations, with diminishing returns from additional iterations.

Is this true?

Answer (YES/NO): NO